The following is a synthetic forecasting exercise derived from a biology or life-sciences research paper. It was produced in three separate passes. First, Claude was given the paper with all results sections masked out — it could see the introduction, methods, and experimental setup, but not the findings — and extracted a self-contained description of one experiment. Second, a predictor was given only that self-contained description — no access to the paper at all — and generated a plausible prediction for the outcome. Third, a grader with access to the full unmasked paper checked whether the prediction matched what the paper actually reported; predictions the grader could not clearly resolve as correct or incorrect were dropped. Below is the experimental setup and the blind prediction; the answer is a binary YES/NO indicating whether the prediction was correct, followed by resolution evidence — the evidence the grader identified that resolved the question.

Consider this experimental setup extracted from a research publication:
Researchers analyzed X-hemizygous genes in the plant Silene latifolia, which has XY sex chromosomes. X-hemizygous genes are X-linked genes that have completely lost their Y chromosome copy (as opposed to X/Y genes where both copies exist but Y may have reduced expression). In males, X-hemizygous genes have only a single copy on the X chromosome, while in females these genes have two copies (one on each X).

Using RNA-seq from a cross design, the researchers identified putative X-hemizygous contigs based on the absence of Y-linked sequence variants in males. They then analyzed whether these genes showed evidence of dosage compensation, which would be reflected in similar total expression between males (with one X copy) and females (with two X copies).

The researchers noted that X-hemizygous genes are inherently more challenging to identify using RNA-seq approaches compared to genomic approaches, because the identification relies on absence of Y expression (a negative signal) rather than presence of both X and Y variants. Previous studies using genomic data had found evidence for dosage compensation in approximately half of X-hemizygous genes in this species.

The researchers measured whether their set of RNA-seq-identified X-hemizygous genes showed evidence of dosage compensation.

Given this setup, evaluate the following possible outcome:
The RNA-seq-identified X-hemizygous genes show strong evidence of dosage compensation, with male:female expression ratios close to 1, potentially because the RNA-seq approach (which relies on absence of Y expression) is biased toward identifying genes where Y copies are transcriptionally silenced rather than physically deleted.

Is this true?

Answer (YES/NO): NO